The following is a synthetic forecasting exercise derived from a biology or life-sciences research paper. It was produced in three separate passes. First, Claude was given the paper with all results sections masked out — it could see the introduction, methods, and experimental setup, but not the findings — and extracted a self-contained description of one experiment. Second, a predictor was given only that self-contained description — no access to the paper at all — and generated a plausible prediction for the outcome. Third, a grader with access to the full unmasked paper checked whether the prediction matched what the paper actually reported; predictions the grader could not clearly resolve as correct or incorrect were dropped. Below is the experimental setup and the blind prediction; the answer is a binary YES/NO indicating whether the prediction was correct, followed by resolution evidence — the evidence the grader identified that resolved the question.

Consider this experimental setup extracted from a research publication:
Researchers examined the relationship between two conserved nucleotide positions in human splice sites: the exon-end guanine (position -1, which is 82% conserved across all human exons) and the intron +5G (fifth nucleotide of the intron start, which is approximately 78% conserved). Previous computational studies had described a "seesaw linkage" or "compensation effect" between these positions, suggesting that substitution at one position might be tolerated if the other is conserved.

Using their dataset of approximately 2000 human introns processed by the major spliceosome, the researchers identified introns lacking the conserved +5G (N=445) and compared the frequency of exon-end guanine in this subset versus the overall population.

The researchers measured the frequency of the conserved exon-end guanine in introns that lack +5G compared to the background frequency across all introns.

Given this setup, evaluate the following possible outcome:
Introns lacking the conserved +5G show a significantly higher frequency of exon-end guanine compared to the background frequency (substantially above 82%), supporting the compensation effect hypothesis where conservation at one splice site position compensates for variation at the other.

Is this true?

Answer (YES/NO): YES